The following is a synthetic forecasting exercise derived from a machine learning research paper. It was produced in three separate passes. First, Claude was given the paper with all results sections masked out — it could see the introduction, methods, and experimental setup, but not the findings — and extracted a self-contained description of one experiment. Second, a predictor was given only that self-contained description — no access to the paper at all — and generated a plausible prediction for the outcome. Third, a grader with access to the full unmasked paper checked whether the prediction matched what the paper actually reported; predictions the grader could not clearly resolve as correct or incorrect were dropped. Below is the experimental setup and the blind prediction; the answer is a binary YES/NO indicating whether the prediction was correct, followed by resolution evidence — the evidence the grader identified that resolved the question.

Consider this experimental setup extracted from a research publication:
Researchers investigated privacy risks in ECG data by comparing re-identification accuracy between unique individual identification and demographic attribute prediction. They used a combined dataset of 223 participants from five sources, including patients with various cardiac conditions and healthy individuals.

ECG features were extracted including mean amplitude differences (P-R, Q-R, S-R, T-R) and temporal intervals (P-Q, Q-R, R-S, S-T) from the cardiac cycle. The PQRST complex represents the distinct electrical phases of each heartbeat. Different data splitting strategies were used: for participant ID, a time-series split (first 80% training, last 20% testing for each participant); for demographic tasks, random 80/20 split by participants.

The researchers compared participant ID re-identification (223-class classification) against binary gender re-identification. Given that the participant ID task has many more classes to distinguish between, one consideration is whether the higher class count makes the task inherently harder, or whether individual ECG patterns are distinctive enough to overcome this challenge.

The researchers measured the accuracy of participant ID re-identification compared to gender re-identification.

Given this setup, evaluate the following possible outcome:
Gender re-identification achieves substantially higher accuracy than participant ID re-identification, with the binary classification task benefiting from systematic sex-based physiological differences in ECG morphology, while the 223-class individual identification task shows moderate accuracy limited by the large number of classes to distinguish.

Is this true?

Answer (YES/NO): NO